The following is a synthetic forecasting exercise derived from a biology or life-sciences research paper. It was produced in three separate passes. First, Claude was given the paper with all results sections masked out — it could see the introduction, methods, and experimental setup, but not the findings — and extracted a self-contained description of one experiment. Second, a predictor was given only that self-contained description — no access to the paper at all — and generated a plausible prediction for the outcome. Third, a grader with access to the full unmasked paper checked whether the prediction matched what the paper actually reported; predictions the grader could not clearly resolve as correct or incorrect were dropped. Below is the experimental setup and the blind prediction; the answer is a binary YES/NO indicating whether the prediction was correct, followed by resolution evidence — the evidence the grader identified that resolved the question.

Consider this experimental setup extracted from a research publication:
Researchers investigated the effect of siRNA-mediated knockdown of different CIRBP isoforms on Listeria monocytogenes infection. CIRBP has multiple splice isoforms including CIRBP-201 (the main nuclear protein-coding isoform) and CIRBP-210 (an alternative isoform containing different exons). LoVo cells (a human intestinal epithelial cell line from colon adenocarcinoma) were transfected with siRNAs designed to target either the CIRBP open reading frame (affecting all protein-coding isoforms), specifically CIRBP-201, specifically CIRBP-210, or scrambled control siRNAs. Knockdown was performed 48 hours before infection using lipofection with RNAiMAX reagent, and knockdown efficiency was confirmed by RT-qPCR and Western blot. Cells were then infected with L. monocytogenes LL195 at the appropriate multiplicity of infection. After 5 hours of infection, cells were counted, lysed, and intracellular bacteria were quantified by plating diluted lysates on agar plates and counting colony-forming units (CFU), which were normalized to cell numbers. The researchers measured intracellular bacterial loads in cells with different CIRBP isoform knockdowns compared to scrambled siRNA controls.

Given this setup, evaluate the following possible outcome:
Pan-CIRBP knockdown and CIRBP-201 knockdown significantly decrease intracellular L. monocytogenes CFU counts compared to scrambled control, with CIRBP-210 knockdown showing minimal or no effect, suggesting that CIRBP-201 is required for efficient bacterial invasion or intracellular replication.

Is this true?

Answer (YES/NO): NO